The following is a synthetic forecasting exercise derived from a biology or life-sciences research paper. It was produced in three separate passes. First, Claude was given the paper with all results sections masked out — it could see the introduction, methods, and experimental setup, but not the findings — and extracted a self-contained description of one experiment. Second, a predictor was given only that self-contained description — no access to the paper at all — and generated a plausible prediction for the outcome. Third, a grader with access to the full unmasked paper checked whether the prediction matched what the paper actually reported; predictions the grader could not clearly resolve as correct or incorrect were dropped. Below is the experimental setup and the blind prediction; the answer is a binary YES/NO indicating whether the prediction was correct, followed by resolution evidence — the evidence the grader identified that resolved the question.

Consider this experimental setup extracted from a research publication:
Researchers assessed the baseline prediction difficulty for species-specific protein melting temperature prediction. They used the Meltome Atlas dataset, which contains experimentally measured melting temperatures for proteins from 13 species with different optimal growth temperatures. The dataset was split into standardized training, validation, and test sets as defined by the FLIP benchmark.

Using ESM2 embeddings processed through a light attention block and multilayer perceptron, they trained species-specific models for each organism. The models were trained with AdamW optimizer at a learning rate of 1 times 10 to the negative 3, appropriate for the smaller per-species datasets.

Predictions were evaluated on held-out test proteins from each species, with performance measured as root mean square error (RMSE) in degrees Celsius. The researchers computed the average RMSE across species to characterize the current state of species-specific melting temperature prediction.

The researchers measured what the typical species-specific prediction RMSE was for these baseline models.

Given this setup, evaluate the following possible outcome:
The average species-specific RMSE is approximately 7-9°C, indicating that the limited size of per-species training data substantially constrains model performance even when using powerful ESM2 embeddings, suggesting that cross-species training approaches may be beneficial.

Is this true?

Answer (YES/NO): NO